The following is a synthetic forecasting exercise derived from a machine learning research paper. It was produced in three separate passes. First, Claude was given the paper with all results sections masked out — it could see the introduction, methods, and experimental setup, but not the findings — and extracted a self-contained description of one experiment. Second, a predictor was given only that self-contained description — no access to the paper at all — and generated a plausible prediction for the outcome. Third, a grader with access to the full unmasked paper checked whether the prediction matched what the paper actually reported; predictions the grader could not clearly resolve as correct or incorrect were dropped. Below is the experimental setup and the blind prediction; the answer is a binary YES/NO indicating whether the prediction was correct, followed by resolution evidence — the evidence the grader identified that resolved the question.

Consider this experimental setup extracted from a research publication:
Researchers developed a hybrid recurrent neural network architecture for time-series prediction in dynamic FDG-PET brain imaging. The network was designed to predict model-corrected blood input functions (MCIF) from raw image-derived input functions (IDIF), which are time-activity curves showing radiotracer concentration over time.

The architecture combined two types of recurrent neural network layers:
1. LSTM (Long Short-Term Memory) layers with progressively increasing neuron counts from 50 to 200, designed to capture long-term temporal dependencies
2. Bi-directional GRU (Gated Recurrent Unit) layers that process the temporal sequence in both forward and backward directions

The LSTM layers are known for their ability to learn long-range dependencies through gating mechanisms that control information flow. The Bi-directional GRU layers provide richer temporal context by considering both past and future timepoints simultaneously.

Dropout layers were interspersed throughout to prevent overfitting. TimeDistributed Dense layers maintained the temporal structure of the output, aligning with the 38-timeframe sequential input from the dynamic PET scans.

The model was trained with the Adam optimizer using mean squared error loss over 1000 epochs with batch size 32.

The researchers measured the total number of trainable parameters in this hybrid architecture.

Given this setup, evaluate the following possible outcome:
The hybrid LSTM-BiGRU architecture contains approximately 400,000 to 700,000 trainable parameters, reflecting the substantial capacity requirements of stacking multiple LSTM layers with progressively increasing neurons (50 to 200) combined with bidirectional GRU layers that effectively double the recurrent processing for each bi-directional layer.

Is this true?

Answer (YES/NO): NO